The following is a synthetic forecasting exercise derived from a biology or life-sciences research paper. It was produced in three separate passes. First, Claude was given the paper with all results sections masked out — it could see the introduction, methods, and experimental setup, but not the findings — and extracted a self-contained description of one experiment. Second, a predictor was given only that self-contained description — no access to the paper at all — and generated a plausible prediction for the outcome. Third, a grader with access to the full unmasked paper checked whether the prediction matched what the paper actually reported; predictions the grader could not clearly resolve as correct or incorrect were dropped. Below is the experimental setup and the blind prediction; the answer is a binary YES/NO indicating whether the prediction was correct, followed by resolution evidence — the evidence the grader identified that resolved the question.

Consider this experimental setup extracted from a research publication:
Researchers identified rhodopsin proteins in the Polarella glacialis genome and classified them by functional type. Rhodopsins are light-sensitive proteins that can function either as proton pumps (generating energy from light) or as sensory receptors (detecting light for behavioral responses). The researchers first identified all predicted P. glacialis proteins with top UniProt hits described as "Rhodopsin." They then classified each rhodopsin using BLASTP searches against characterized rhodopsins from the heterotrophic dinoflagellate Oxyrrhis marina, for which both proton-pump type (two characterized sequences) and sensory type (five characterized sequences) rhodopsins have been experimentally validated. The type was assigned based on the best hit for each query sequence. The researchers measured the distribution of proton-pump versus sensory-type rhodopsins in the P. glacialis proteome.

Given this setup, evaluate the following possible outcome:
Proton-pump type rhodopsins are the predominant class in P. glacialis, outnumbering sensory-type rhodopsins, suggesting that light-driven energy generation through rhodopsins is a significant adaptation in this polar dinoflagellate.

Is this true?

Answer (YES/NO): YES